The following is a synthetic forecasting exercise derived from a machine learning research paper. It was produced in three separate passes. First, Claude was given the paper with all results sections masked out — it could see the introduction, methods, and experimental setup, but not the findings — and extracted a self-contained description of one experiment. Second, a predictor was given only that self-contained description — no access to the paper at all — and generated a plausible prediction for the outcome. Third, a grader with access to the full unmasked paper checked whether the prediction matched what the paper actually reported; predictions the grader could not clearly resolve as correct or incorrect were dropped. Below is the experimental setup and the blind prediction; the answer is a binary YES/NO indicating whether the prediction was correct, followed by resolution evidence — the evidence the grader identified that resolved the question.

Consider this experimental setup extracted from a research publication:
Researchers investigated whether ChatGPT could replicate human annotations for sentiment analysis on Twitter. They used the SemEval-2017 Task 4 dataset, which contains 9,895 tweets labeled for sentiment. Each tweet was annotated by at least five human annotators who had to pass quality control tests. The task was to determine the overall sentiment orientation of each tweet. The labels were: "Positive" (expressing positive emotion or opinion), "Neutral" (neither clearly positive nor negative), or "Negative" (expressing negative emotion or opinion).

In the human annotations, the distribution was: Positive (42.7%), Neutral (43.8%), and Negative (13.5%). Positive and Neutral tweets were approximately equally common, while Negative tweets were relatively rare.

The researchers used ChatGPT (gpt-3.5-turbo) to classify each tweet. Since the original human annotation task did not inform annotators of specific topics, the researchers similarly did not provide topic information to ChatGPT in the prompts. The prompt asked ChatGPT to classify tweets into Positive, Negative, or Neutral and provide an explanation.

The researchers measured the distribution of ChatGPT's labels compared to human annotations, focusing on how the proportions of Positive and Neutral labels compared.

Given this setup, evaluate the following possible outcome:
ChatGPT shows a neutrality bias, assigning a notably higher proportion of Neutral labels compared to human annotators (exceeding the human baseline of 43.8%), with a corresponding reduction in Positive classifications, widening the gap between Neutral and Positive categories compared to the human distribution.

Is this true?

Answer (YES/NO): YES